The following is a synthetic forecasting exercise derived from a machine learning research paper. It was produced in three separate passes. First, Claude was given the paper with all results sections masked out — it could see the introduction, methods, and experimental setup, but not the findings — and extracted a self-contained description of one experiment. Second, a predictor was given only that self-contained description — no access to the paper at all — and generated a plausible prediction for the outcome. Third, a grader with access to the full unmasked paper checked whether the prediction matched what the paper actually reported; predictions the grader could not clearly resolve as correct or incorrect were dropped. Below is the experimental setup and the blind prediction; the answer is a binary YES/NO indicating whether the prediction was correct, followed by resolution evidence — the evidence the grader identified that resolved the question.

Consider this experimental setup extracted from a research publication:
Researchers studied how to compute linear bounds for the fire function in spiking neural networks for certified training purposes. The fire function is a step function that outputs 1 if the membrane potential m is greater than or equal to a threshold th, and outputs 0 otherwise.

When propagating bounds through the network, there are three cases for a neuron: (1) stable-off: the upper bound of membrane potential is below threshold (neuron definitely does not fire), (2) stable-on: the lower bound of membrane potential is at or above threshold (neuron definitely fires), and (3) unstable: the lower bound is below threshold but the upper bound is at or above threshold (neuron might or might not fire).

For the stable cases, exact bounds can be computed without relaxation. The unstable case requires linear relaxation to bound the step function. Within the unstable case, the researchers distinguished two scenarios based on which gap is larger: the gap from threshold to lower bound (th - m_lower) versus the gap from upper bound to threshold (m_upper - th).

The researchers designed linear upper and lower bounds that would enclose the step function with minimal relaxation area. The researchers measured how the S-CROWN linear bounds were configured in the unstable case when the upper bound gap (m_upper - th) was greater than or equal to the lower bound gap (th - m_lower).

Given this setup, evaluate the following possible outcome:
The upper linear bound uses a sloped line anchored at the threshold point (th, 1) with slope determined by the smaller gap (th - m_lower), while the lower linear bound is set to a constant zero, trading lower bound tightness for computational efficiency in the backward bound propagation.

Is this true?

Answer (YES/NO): NO